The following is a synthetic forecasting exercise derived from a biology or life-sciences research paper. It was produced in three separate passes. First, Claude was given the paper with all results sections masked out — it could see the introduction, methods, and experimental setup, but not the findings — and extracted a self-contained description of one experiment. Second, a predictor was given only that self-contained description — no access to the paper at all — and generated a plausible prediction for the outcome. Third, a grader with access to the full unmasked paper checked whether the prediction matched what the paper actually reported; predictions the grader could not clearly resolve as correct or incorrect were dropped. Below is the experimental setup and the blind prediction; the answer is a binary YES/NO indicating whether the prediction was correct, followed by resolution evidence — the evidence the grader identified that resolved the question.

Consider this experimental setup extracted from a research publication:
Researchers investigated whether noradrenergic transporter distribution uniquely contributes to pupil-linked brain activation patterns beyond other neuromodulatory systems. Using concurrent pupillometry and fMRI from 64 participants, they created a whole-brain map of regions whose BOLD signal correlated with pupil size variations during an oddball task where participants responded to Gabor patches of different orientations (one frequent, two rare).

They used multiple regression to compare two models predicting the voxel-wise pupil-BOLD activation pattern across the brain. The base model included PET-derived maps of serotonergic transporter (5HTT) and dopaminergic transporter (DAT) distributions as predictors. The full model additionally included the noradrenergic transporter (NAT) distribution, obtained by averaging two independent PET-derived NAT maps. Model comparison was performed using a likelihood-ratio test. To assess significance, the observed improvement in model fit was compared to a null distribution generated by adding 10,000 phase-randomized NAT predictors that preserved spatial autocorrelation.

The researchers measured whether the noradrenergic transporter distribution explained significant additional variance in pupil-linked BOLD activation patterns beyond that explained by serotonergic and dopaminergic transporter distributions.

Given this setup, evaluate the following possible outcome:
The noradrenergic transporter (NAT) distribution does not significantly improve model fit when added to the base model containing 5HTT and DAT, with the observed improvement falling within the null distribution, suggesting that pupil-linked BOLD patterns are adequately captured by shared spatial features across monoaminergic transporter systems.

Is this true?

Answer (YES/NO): NO